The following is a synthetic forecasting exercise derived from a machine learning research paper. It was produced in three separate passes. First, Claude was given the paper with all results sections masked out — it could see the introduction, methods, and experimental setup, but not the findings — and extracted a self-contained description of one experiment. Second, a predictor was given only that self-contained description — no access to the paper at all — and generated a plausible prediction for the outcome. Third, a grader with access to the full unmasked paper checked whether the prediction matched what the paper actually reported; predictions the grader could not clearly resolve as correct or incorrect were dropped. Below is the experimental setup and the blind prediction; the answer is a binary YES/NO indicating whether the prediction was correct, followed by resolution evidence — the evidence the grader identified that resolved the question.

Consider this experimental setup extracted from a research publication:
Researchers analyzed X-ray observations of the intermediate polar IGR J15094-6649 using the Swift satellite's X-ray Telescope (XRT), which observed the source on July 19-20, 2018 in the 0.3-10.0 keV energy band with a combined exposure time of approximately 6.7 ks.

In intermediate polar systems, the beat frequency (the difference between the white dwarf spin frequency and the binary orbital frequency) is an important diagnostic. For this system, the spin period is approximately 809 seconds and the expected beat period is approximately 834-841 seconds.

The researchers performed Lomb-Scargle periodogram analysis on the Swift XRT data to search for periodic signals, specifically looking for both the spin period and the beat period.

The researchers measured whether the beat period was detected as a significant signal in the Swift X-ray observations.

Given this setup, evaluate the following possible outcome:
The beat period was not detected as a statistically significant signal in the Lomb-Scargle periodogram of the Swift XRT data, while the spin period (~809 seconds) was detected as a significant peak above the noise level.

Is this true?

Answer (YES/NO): NO